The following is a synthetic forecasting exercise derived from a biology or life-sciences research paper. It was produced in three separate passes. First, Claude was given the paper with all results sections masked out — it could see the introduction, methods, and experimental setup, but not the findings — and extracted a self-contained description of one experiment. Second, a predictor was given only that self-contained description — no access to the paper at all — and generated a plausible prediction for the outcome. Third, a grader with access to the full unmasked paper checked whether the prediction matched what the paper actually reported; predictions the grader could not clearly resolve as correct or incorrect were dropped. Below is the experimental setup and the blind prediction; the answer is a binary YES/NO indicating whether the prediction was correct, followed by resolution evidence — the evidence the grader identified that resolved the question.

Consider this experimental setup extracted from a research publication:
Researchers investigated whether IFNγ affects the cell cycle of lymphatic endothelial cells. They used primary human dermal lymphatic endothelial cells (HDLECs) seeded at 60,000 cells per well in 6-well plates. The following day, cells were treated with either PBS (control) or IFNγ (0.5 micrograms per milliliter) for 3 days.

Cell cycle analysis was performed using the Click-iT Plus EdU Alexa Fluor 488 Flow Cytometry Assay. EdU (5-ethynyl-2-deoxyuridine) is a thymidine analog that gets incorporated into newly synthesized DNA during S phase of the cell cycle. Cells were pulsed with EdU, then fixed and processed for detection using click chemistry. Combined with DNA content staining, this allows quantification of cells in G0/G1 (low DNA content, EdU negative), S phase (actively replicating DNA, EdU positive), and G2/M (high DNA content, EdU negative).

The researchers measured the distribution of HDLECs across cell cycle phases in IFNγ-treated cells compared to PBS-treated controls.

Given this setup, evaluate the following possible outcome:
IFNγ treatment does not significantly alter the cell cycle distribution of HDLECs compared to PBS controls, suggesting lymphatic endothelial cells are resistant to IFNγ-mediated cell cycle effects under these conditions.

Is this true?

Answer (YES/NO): NO